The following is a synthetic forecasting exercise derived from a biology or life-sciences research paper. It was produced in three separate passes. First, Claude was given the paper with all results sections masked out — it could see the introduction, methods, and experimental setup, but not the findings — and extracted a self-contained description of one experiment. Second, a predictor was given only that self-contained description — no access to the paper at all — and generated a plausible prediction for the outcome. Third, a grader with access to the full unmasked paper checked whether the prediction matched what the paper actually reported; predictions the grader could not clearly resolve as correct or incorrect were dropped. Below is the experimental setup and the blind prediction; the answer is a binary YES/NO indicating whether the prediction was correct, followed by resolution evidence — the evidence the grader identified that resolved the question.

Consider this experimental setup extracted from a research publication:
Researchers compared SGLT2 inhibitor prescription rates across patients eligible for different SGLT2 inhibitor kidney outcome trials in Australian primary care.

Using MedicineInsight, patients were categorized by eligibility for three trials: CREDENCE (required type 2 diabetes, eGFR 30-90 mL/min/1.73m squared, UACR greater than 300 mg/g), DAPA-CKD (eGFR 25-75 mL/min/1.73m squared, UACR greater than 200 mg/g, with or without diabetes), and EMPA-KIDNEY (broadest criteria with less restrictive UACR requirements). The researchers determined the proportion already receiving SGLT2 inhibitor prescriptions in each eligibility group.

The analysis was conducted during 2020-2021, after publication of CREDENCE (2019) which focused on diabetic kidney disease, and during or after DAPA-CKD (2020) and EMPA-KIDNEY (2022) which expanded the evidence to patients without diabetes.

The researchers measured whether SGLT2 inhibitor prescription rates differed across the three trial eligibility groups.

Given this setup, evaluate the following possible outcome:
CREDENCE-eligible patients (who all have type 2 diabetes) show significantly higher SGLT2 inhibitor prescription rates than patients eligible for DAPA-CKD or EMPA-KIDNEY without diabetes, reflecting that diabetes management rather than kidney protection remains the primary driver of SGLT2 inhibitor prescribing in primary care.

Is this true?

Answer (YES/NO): YES